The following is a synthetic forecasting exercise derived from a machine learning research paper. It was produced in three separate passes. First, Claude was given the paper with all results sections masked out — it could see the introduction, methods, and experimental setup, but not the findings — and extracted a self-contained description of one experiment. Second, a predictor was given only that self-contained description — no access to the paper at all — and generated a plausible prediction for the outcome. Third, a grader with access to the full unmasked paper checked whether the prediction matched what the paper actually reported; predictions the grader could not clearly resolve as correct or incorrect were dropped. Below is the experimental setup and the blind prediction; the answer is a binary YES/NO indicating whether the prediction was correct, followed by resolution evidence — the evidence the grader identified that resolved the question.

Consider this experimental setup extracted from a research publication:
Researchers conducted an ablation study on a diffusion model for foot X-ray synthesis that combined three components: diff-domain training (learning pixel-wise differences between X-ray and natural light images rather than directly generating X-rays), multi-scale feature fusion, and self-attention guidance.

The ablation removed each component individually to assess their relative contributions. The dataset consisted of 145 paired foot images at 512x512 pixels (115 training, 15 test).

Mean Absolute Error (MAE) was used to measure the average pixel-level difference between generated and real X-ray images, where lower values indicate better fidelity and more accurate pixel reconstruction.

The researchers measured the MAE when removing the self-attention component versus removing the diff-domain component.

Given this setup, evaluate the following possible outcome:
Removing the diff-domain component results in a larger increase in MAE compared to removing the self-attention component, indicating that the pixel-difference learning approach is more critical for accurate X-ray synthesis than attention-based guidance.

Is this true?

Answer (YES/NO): YES